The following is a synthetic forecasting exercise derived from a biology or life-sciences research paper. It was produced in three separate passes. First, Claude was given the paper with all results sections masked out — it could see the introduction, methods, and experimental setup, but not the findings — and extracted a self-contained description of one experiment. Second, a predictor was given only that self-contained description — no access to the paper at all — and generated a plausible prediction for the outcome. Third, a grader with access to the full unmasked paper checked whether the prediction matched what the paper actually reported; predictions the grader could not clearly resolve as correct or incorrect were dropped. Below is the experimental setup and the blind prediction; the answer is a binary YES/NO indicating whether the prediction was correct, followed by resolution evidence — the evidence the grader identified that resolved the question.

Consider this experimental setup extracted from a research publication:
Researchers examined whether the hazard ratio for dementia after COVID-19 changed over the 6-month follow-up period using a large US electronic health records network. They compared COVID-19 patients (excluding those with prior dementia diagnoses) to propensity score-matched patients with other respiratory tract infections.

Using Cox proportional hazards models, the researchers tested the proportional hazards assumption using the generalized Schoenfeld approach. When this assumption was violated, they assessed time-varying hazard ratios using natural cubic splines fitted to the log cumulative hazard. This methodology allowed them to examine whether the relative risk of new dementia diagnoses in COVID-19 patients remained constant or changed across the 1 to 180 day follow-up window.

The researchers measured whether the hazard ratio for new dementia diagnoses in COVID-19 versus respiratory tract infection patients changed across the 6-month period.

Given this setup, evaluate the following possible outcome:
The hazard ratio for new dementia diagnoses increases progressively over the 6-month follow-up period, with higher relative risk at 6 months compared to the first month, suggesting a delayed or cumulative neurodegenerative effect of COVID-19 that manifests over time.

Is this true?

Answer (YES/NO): NO